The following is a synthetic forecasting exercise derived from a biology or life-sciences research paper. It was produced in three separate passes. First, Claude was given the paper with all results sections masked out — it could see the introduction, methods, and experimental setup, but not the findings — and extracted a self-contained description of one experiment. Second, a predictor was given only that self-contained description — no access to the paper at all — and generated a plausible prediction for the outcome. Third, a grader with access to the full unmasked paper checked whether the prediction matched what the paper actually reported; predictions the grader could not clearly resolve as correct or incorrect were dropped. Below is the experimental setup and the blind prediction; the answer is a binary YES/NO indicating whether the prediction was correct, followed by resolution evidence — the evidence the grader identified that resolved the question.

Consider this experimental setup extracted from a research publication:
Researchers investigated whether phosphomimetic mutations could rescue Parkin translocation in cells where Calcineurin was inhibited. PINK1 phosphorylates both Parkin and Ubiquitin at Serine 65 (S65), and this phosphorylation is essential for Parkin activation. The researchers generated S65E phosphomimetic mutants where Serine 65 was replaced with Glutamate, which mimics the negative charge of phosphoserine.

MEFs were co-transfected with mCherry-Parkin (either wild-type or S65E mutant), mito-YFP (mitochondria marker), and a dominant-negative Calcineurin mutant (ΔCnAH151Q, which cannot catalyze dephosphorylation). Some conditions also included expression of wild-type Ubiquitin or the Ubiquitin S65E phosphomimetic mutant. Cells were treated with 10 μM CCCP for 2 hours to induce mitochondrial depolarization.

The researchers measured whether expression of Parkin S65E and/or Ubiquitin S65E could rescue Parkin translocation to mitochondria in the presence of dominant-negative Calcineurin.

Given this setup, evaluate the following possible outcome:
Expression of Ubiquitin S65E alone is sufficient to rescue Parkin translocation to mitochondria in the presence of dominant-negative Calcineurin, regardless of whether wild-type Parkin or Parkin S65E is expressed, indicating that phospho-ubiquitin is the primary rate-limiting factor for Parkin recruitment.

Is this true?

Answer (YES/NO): NO